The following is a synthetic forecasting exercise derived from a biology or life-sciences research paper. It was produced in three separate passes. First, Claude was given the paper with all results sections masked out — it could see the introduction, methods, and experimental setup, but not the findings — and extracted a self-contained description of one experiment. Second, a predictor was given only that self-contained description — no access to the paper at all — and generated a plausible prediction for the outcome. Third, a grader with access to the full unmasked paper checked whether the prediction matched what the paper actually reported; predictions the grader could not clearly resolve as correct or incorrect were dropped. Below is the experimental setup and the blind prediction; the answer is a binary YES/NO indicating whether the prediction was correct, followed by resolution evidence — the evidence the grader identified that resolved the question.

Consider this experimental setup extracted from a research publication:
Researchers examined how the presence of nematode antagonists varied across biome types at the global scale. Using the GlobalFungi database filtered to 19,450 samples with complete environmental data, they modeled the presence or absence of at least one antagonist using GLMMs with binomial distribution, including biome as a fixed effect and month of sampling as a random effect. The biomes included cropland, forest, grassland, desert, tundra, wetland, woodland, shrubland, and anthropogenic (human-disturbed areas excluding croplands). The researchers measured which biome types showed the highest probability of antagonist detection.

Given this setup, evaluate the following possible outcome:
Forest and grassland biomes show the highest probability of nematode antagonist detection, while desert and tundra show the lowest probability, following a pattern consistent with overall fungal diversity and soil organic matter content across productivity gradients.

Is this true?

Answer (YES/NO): NO